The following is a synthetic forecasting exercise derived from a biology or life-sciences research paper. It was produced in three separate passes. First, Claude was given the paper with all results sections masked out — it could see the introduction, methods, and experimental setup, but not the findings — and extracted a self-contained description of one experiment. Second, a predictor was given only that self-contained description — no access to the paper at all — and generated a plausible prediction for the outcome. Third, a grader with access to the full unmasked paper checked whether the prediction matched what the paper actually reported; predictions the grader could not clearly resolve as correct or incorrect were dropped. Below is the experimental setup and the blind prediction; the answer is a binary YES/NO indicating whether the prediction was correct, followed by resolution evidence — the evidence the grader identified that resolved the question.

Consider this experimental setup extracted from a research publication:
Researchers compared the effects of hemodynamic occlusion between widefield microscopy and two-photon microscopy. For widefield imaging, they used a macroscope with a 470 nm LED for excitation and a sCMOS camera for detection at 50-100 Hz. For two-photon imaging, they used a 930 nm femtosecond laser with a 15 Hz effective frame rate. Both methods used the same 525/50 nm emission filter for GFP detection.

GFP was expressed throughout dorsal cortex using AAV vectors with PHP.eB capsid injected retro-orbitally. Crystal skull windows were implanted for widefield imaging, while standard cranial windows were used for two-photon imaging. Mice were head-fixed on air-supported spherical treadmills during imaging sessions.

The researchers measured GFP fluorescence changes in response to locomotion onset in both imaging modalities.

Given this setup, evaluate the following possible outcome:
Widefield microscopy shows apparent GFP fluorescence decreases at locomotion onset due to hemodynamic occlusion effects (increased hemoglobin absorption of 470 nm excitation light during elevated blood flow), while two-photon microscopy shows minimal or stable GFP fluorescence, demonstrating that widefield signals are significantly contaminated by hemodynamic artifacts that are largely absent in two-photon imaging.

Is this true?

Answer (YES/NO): NO